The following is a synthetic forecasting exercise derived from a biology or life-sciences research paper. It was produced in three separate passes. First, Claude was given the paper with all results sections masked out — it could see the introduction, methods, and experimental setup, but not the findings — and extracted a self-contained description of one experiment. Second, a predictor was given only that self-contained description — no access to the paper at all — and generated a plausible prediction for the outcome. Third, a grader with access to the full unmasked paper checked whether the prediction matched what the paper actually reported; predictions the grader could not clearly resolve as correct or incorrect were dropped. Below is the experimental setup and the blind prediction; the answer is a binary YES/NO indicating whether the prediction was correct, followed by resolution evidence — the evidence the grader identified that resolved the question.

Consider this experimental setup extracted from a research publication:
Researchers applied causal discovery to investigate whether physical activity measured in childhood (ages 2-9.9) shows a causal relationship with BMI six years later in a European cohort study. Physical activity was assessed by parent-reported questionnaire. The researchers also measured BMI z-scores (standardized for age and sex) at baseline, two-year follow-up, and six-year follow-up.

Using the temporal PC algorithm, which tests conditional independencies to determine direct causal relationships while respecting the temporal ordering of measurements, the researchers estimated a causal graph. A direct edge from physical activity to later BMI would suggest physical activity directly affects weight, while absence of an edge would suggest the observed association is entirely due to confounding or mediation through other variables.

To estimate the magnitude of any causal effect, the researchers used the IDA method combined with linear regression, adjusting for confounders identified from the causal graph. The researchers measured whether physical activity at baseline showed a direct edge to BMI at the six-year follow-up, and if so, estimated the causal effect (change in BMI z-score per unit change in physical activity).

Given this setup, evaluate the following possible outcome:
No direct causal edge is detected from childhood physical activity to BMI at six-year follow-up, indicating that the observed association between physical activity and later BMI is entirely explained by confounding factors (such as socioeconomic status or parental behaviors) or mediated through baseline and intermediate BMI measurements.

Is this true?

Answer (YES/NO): YES